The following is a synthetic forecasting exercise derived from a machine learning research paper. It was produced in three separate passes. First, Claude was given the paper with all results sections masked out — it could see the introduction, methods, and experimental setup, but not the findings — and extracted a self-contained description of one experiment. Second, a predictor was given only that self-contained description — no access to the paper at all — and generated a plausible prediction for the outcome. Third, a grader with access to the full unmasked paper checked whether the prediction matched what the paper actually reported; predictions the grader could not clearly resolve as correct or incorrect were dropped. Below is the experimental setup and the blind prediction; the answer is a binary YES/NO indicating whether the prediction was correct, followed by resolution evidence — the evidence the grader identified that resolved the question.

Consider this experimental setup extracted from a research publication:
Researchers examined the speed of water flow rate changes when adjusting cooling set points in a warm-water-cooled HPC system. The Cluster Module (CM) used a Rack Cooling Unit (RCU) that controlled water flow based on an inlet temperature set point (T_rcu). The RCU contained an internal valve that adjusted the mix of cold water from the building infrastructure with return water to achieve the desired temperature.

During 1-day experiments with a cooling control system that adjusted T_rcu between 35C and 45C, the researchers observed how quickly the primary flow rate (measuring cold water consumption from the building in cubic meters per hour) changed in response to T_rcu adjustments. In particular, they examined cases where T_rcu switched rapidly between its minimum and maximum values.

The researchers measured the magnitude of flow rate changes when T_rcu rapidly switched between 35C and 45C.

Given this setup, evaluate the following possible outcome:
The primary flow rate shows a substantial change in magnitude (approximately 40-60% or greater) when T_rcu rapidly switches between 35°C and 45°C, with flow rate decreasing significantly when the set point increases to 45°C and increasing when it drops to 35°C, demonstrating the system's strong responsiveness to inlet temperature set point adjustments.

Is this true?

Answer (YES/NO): YES